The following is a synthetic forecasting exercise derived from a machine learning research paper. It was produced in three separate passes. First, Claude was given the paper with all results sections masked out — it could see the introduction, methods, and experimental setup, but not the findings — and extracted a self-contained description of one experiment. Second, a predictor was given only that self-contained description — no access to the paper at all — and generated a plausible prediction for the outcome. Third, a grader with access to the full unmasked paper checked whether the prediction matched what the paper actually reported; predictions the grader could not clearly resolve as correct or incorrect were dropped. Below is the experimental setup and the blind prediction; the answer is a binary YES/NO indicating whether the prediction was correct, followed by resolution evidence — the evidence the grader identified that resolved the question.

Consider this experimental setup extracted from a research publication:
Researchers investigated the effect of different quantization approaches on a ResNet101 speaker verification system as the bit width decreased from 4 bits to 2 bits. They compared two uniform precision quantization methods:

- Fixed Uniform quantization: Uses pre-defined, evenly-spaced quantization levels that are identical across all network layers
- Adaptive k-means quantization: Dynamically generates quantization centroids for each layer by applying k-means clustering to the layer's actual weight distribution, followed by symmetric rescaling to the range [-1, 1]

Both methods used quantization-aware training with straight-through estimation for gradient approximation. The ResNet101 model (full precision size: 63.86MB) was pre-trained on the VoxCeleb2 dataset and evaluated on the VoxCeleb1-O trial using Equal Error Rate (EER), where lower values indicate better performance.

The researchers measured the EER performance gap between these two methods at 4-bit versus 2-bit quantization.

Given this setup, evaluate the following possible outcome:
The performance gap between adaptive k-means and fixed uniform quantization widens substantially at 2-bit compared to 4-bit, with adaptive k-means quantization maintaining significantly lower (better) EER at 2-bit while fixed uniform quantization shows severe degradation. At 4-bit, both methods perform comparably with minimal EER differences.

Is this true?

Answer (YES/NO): YES